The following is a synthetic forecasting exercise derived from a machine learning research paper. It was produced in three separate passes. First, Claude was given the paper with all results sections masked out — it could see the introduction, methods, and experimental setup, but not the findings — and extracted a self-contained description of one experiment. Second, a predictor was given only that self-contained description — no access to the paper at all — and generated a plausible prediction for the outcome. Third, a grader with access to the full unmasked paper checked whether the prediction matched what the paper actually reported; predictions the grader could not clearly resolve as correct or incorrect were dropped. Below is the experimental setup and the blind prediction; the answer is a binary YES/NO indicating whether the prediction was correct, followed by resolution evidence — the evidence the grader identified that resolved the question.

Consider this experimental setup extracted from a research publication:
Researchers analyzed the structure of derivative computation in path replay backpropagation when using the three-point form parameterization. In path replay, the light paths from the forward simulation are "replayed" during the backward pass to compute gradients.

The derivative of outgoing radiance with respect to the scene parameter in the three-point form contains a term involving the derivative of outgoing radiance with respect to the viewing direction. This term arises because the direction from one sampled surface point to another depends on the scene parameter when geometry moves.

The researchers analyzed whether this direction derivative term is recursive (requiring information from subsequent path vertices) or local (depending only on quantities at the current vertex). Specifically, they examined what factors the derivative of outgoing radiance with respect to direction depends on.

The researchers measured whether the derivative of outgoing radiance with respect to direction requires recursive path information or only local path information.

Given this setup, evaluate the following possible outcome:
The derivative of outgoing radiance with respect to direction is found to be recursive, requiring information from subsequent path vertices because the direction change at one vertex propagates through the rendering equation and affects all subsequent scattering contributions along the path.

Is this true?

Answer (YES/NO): NO